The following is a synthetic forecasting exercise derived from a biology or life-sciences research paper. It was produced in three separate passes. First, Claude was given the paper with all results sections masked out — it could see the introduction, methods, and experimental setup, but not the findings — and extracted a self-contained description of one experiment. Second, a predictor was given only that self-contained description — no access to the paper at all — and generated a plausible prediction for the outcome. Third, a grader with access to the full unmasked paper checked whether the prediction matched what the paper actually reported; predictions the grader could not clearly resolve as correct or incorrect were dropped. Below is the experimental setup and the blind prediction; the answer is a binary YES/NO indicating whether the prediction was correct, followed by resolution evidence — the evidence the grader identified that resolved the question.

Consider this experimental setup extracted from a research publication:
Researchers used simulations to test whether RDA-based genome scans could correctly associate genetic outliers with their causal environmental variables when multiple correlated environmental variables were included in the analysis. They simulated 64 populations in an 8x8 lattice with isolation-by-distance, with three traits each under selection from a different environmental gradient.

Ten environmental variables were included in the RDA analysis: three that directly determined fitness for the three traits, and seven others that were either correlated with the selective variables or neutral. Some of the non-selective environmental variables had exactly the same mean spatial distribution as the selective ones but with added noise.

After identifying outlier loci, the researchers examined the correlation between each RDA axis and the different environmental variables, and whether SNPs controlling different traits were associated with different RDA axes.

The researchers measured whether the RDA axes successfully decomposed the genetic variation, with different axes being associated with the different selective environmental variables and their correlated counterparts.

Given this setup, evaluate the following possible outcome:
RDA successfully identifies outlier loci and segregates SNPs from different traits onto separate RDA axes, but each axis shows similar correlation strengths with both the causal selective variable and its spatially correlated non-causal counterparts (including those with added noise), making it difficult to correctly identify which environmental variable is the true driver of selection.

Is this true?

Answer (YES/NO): YES